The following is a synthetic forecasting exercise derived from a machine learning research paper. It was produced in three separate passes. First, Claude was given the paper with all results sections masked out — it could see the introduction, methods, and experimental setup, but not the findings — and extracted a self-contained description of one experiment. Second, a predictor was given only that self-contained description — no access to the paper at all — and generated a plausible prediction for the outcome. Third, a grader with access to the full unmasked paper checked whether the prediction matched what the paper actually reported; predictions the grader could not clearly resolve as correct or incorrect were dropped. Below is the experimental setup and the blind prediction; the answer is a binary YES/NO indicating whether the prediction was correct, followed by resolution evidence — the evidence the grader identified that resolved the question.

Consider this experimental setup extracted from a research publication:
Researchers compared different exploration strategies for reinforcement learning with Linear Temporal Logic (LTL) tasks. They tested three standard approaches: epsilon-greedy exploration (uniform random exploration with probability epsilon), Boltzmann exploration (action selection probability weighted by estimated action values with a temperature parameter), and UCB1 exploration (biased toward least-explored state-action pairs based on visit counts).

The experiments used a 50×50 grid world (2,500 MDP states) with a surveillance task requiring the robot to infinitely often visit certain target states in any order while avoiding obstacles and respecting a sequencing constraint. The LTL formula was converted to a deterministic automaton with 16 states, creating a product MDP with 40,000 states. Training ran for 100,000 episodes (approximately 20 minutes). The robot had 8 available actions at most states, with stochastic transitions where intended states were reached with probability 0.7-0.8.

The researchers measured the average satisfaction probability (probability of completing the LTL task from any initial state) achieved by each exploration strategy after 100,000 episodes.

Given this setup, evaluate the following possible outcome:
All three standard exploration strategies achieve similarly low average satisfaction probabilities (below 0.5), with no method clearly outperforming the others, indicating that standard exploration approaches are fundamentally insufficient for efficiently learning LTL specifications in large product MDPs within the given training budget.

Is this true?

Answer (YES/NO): YES